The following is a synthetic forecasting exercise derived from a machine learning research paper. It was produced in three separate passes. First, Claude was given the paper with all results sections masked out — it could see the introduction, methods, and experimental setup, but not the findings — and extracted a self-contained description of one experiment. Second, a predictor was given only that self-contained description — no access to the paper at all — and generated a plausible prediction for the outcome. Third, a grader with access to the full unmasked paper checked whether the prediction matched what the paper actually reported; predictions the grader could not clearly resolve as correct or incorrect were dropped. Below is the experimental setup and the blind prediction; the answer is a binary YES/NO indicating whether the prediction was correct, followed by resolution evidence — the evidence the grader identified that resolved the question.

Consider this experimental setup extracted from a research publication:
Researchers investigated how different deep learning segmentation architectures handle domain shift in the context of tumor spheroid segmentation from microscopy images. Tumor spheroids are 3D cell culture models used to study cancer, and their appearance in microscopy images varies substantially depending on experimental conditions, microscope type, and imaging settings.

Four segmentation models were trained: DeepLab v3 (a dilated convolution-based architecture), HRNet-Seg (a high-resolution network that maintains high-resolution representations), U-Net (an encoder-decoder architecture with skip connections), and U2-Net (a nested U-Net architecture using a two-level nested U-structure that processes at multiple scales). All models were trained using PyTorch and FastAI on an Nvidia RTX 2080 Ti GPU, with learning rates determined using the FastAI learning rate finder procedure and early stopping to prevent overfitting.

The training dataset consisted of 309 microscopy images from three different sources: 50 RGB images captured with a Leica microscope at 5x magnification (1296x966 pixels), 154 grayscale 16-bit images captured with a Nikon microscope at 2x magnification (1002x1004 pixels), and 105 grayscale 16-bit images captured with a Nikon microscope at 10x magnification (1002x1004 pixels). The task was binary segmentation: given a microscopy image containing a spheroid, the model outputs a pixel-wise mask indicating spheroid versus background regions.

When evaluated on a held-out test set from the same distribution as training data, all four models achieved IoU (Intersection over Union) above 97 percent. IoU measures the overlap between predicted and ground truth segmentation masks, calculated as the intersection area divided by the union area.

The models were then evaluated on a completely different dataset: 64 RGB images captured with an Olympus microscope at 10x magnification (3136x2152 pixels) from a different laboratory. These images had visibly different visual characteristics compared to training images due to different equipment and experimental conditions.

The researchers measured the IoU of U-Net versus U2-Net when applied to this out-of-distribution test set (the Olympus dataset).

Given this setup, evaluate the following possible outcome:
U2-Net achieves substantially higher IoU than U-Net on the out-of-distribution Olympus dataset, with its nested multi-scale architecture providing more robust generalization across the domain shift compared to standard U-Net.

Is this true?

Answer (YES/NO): YES